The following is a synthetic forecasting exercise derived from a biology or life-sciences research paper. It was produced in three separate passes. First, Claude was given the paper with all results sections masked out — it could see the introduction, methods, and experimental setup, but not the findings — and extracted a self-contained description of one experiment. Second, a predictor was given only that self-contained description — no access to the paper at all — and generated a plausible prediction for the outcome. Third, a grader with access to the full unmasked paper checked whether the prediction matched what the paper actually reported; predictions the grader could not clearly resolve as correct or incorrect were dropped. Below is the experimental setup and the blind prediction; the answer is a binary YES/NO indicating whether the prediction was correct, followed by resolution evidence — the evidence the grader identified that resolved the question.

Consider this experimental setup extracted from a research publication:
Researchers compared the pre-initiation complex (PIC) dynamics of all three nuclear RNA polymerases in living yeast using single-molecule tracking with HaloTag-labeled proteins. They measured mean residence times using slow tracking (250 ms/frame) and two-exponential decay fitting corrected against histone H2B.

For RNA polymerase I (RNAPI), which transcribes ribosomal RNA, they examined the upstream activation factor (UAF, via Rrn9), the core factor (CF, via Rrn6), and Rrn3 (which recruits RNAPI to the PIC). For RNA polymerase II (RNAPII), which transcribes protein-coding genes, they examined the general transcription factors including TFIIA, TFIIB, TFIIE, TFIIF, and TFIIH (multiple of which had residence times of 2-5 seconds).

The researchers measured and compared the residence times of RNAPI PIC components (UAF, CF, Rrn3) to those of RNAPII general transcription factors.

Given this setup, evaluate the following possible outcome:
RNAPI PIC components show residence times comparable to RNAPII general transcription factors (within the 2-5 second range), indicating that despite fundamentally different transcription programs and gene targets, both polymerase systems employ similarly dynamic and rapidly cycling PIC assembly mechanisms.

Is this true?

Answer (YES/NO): NO